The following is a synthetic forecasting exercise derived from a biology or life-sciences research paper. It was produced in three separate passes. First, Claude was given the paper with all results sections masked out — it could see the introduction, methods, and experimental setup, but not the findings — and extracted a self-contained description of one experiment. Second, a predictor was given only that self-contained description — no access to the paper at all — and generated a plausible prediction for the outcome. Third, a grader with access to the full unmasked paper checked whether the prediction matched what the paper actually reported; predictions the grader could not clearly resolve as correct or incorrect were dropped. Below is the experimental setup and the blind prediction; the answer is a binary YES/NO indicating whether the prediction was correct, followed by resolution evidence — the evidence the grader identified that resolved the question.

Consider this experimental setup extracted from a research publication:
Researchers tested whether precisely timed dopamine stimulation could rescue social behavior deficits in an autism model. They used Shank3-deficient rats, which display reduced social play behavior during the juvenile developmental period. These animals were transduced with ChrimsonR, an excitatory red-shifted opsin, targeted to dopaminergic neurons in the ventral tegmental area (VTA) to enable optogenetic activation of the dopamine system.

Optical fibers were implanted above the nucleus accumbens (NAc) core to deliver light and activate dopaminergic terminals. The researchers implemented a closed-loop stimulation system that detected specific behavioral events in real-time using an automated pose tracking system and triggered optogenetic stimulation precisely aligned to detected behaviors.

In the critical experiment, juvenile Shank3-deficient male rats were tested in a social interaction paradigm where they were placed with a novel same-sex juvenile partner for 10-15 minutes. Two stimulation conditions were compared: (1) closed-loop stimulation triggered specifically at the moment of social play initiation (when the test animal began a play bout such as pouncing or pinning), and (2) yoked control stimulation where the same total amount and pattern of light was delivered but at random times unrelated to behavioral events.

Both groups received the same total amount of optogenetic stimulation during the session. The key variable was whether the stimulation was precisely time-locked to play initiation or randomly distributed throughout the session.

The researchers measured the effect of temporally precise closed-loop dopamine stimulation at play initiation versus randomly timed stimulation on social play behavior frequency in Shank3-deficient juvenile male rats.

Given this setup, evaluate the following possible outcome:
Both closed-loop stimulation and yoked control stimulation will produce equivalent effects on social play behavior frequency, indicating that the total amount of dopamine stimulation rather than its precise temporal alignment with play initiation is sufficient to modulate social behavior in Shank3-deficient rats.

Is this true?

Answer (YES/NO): NO